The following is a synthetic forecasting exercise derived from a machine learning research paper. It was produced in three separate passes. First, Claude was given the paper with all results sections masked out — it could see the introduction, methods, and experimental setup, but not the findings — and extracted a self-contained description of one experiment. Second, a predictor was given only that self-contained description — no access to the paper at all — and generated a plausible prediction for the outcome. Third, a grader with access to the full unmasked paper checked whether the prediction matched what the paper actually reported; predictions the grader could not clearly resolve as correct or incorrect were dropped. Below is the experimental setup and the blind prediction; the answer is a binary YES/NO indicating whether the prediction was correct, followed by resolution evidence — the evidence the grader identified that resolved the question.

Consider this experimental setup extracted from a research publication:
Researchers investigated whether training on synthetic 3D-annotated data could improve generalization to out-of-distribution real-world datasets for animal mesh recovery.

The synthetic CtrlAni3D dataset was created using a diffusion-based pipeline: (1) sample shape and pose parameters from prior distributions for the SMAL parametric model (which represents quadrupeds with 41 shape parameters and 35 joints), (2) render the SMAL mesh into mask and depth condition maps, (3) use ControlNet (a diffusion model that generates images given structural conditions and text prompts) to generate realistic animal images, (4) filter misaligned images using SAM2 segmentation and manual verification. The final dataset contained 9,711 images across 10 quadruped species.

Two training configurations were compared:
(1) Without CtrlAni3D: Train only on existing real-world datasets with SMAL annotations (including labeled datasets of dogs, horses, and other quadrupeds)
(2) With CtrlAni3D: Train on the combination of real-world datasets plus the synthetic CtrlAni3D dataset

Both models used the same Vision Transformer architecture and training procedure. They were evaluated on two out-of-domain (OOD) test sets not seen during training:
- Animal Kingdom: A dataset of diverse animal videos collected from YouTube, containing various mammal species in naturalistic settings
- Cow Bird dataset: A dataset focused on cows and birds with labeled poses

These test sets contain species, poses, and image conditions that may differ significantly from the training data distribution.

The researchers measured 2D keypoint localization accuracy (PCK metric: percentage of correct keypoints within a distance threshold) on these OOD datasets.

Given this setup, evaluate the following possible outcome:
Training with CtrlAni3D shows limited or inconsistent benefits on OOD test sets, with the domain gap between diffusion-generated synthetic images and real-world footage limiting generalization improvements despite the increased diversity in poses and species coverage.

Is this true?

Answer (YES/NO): NO